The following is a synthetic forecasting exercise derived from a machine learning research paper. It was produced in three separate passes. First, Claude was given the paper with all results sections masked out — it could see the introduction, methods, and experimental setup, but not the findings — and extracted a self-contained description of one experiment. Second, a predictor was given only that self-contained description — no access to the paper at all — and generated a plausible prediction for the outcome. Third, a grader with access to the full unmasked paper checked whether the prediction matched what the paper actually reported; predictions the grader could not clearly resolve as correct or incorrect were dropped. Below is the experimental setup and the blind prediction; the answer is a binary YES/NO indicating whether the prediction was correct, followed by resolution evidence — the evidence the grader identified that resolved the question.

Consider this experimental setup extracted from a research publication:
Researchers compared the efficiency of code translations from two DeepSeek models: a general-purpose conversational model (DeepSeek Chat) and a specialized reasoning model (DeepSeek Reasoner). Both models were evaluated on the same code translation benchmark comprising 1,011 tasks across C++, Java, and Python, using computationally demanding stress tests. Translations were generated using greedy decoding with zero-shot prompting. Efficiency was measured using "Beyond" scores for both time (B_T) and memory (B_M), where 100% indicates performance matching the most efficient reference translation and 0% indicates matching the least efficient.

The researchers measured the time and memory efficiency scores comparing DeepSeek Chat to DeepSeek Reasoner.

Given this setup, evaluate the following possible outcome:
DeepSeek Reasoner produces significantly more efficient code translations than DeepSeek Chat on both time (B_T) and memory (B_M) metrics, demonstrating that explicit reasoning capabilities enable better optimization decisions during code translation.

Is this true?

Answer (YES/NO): NO